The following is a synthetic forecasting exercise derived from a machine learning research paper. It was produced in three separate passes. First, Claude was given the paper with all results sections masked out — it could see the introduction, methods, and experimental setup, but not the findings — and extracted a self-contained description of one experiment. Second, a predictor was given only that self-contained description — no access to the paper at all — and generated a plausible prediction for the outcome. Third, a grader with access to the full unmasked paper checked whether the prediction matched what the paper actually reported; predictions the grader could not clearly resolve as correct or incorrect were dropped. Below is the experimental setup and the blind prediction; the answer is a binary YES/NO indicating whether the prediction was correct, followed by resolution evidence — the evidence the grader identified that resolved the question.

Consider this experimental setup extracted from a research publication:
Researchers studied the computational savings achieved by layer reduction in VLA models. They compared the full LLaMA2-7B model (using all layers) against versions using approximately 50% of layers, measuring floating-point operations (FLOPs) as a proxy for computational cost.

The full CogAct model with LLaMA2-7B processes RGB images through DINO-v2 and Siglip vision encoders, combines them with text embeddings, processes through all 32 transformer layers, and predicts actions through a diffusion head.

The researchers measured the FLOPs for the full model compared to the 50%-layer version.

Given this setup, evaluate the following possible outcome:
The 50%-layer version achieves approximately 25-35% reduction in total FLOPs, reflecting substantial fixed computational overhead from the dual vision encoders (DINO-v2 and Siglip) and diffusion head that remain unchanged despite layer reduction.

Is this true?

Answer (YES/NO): NO